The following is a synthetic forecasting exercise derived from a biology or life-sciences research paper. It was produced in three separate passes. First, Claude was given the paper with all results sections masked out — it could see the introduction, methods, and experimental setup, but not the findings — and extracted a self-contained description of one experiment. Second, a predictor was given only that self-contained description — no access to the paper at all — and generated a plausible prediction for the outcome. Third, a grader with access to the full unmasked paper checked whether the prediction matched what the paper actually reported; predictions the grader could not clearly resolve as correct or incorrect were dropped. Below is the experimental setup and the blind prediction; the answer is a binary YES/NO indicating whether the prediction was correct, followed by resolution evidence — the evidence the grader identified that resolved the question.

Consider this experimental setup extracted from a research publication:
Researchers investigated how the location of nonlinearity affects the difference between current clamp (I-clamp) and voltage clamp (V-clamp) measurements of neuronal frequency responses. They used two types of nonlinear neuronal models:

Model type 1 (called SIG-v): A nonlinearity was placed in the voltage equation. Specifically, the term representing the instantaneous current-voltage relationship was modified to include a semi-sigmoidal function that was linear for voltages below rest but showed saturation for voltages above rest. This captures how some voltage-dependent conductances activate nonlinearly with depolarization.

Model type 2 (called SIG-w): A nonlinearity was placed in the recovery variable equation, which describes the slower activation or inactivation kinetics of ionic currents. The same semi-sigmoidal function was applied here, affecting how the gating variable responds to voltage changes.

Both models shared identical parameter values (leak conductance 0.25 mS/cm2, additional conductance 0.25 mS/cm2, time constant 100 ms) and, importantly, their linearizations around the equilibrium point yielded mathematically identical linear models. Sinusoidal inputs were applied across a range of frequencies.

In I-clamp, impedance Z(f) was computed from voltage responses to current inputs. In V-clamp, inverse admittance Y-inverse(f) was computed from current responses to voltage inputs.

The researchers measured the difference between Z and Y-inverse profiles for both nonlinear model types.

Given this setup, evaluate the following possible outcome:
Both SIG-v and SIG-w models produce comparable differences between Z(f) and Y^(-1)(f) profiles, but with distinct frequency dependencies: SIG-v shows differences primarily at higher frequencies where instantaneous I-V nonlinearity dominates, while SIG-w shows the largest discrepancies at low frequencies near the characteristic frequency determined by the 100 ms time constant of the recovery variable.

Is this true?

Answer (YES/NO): NO